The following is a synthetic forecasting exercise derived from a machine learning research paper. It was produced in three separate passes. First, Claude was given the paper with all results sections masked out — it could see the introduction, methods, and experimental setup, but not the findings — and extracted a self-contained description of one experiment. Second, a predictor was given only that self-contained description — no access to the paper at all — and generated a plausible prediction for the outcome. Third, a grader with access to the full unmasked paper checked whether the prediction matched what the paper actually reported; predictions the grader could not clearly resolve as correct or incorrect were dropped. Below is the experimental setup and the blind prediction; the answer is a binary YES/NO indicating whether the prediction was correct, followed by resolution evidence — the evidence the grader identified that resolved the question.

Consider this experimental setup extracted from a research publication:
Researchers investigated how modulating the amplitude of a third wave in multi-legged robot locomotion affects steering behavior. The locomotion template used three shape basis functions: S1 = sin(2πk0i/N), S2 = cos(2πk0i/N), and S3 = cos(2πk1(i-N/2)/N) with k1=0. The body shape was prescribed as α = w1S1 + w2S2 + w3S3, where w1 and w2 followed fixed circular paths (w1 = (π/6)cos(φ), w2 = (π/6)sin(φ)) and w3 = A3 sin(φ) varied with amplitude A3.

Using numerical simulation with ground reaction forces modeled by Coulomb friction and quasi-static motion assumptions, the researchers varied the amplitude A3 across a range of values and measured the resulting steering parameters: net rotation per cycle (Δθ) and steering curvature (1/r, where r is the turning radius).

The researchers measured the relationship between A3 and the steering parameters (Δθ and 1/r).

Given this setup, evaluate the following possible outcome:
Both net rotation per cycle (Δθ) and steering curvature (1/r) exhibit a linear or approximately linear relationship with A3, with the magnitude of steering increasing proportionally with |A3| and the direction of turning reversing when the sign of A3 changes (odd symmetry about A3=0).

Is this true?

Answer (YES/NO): NO